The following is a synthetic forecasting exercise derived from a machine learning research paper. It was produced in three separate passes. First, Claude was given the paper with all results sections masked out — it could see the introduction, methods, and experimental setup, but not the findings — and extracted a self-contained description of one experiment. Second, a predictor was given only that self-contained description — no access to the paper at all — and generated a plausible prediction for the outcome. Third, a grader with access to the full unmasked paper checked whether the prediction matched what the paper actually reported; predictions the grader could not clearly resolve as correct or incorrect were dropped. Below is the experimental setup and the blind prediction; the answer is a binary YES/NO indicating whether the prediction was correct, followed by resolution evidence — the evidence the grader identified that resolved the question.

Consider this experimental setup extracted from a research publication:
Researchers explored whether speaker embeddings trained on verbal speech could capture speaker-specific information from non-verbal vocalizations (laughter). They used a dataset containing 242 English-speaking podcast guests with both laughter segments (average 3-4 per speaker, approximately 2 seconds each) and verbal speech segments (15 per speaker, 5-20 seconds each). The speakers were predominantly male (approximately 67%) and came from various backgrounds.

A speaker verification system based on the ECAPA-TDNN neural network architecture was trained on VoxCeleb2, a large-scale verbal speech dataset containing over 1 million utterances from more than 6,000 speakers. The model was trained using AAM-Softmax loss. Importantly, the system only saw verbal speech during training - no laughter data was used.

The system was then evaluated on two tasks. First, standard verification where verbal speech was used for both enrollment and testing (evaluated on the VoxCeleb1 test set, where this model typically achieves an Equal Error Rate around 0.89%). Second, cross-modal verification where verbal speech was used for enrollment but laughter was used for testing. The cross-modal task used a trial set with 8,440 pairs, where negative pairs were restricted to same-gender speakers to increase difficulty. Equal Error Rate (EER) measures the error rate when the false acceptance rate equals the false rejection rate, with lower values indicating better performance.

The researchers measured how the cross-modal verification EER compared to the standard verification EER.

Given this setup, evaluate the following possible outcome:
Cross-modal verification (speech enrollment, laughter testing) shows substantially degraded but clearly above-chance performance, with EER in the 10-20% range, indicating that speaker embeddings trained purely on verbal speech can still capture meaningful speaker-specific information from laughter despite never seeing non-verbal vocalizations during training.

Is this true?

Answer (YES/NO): NO